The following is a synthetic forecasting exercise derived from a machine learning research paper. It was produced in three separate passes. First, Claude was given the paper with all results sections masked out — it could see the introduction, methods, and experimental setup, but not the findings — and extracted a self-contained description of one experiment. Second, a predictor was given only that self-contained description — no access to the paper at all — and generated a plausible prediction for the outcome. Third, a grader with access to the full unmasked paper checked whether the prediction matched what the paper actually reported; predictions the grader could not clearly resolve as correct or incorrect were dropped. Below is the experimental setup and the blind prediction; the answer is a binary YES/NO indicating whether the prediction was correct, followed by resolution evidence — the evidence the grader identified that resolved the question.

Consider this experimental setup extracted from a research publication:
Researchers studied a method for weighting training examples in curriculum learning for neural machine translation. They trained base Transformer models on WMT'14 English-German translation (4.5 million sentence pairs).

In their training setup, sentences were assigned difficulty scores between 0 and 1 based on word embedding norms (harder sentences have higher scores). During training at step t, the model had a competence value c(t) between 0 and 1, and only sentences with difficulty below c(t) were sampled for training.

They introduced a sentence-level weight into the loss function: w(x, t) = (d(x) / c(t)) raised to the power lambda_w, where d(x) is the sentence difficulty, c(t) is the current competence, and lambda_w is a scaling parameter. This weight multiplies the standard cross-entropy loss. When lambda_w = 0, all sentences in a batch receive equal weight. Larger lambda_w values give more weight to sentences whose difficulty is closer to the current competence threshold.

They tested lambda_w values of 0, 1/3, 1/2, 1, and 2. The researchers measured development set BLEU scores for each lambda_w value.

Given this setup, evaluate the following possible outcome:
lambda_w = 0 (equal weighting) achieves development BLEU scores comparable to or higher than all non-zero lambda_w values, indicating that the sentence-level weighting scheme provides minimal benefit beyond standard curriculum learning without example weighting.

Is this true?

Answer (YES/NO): NO